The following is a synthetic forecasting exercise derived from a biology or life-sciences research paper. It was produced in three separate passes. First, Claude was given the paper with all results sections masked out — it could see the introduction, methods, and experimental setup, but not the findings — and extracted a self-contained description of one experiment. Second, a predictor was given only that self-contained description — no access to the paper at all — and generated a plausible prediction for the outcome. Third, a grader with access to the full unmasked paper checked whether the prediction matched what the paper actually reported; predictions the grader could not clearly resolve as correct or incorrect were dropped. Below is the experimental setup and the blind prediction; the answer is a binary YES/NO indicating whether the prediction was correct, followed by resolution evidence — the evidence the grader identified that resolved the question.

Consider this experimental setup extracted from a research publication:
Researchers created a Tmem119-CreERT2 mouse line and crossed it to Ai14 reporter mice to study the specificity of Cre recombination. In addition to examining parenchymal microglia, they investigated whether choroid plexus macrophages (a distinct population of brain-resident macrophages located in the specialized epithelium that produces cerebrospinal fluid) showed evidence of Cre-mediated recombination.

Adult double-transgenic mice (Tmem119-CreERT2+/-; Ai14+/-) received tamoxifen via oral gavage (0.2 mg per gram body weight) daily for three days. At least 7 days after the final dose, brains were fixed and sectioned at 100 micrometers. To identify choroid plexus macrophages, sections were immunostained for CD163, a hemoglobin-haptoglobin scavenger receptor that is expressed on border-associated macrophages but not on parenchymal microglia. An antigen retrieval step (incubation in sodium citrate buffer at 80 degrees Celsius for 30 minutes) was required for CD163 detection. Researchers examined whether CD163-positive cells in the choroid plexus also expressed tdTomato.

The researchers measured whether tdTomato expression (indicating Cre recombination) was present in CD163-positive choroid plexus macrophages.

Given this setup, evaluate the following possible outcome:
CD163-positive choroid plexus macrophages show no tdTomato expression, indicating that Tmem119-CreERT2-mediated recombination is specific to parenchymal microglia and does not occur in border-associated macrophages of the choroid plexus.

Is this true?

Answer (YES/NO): NO